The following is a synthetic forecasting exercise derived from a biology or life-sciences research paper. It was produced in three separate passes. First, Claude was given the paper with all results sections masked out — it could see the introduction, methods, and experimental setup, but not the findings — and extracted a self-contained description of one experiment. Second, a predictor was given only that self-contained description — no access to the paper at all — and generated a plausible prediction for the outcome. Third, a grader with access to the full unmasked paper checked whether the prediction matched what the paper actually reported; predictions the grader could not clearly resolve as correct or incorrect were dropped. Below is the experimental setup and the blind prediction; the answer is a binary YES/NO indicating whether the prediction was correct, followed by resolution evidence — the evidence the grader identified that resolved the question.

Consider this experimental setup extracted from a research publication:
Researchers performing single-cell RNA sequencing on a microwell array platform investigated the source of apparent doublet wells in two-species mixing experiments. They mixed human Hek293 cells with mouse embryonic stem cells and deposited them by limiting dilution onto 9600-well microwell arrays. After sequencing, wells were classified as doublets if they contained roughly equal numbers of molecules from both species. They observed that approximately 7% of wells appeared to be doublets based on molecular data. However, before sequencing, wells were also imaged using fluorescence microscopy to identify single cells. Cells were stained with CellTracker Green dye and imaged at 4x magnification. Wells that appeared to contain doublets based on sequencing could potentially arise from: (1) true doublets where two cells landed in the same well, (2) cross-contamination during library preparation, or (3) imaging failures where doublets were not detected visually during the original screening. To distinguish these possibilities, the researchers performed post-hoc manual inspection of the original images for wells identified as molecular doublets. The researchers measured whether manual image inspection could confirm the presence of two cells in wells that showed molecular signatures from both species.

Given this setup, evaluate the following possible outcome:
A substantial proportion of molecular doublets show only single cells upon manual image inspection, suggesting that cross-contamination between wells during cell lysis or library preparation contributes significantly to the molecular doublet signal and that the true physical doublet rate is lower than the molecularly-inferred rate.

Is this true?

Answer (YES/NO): NO